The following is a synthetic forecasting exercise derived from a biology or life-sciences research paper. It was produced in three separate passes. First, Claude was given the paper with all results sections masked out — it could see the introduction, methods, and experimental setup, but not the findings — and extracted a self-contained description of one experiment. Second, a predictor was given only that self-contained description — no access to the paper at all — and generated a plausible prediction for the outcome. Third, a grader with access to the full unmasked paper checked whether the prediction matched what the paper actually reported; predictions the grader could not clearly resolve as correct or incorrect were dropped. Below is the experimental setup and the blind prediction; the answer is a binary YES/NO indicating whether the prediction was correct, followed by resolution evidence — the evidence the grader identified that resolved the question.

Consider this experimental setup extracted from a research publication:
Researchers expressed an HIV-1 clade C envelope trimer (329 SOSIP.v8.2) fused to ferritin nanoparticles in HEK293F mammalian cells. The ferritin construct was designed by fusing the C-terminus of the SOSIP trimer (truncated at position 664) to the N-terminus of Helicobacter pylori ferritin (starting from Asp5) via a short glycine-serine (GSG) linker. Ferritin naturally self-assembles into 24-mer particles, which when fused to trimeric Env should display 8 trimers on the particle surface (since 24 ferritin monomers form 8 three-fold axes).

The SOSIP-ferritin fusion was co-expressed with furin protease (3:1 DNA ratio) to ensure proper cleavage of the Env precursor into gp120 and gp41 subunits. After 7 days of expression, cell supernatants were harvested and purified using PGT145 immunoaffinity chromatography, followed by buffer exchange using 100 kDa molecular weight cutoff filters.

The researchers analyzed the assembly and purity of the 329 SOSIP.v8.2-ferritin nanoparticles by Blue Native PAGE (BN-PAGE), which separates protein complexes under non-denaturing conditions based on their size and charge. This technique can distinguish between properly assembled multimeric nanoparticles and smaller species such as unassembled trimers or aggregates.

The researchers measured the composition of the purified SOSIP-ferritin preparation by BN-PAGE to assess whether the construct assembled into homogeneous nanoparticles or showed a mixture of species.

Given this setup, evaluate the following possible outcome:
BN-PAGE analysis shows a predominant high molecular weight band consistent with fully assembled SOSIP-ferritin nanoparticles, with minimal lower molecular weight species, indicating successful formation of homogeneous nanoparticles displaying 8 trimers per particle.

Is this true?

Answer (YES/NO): YES